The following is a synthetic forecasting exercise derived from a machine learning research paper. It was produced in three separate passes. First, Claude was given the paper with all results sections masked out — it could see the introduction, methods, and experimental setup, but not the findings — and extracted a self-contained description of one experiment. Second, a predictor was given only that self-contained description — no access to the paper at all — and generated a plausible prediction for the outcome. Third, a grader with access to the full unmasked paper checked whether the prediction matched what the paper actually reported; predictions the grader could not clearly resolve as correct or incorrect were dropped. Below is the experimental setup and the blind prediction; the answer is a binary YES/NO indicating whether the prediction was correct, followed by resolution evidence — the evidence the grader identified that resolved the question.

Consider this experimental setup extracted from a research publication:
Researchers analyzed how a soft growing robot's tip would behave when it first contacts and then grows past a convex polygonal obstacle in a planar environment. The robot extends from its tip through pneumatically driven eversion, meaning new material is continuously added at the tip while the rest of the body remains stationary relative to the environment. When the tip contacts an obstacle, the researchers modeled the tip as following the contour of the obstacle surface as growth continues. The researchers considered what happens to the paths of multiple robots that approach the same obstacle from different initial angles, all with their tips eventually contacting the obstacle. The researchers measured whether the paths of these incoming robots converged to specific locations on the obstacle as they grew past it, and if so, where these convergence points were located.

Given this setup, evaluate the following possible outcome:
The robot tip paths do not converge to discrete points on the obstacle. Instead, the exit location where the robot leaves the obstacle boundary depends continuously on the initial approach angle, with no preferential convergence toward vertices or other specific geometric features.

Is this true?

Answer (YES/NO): NO